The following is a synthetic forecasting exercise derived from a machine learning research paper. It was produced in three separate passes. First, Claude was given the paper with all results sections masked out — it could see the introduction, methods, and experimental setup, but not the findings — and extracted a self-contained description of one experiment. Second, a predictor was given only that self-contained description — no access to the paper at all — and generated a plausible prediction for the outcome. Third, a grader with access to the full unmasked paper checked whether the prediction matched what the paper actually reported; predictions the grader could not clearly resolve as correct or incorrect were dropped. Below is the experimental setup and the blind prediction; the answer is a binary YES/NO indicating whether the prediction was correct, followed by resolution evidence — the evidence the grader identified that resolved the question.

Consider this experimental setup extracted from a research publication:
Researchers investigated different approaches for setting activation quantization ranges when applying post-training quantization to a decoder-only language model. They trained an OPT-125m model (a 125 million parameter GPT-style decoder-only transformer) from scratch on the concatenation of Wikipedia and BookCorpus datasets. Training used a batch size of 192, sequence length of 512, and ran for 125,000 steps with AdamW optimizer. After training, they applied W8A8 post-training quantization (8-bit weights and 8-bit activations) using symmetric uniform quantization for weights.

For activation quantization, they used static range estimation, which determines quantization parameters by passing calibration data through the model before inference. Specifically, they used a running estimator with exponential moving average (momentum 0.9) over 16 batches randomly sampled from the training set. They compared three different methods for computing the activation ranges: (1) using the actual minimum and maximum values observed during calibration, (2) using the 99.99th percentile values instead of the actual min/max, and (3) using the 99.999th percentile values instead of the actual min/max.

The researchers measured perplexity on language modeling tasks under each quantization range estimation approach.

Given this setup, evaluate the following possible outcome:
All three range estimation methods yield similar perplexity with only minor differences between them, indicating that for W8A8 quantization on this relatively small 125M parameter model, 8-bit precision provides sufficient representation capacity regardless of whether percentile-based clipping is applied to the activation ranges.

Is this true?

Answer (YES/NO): NO